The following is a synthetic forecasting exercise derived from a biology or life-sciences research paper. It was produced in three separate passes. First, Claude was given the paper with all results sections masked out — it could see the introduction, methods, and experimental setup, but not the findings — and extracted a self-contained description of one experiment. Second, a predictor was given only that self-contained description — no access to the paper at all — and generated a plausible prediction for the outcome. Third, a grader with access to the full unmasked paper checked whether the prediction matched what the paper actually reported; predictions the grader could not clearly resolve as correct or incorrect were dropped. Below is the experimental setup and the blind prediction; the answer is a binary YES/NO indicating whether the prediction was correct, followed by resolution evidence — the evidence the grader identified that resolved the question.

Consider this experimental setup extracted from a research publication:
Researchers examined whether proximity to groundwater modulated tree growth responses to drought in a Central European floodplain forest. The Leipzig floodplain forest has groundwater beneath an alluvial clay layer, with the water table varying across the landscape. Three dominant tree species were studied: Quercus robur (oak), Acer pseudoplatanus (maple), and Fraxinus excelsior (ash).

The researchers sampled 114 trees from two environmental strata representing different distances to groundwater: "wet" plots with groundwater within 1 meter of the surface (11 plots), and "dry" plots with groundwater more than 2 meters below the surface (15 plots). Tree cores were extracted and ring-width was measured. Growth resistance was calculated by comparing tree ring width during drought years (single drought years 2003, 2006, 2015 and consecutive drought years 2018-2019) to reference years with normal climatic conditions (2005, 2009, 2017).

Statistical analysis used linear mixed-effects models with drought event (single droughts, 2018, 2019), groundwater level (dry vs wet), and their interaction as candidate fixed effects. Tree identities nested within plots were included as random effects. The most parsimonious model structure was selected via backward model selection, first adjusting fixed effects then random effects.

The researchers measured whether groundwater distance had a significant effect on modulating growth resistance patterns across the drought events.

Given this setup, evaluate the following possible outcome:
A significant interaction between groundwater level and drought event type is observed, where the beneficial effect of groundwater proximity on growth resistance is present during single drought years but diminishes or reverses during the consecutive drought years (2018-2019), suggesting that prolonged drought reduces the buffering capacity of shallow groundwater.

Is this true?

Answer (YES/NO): NO